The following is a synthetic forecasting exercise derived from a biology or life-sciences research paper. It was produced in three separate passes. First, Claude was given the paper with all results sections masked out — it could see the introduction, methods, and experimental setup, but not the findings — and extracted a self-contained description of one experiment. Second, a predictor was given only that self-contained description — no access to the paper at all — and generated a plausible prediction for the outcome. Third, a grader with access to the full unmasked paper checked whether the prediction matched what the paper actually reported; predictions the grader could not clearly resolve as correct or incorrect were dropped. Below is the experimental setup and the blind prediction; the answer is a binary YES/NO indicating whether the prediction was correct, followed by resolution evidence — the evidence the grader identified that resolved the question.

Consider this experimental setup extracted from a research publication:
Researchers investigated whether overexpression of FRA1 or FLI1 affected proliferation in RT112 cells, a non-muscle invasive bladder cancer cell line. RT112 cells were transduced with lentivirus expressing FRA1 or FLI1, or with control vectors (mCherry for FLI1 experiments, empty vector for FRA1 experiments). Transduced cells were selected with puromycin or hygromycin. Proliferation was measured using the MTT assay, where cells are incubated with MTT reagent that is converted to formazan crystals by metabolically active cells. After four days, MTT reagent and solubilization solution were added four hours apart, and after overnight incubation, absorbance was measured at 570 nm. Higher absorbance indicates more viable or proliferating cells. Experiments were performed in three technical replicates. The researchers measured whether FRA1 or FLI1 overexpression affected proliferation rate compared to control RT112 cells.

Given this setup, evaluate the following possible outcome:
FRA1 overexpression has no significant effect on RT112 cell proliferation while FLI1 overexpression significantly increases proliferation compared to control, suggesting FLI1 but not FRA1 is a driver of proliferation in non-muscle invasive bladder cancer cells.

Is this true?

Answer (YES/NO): NO